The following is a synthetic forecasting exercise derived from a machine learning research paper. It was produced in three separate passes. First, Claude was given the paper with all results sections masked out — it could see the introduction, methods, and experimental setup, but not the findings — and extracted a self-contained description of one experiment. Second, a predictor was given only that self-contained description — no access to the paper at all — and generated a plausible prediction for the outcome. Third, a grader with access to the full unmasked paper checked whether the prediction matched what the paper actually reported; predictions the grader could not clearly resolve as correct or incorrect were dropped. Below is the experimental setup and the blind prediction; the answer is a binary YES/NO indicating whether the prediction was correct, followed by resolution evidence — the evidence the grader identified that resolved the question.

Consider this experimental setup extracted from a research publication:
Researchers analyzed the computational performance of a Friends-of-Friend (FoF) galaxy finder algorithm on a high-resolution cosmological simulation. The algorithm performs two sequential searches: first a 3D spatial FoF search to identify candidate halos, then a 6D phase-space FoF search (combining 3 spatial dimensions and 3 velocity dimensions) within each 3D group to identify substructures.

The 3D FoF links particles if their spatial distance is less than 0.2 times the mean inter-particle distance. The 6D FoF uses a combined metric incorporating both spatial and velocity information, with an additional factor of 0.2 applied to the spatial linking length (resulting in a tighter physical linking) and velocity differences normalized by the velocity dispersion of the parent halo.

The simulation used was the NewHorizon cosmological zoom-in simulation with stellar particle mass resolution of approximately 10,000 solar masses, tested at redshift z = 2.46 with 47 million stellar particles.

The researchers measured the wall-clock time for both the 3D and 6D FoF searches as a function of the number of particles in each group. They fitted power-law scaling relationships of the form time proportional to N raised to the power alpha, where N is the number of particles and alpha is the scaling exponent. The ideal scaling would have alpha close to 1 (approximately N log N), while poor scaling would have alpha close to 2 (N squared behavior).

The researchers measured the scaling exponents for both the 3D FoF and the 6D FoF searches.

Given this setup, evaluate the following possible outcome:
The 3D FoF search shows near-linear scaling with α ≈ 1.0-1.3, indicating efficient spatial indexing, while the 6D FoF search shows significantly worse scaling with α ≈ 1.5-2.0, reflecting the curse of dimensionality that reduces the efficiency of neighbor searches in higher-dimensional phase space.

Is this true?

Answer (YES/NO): NO